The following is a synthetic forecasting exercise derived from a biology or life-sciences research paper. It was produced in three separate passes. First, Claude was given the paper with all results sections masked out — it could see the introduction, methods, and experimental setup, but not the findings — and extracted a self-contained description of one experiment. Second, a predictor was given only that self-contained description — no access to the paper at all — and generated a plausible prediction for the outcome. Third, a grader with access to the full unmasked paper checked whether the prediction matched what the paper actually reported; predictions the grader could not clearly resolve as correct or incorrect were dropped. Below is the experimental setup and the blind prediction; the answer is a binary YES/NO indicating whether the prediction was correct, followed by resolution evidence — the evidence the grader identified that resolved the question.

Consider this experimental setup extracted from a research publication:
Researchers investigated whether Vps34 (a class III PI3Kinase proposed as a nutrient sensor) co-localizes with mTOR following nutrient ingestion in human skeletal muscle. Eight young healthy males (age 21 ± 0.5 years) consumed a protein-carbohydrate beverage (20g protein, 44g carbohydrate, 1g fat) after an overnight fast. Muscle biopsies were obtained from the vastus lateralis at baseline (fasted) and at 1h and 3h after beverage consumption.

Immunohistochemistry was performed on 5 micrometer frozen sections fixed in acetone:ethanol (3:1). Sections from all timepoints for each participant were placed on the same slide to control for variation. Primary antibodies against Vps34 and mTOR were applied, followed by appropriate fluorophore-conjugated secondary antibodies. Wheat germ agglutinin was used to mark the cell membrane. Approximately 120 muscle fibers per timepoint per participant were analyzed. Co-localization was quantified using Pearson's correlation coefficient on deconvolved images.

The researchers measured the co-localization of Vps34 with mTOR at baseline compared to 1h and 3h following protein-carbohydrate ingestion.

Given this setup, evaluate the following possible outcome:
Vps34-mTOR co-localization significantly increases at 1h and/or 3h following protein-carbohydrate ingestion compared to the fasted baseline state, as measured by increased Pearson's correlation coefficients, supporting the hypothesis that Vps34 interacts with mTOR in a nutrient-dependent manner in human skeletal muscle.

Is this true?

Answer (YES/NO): NO